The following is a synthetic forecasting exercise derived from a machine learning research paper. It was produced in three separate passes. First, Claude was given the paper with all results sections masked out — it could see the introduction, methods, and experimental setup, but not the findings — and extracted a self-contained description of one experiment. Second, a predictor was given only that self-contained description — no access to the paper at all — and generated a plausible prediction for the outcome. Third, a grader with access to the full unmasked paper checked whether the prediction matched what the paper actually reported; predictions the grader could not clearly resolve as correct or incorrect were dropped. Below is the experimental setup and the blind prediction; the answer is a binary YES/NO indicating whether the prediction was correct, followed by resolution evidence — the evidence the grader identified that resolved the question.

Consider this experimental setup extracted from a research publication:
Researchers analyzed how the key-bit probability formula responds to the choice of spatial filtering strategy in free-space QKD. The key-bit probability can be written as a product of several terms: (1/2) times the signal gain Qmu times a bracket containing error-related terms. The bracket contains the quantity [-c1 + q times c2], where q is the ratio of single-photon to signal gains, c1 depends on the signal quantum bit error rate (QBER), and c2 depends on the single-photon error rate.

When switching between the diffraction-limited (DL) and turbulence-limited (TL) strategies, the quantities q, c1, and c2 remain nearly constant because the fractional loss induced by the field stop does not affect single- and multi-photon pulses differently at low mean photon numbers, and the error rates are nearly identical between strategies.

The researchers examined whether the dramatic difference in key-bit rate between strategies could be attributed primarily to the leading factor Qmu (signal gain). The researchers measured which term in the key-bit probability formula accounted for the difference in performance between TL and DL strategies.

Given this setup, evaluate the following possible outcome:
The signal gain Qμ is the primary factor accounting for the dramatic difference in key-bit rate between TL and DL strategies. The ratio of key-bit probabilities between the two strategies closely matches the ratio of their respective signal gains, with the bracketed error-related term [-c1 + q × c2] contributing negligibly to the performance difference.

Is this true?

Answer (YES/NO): YES